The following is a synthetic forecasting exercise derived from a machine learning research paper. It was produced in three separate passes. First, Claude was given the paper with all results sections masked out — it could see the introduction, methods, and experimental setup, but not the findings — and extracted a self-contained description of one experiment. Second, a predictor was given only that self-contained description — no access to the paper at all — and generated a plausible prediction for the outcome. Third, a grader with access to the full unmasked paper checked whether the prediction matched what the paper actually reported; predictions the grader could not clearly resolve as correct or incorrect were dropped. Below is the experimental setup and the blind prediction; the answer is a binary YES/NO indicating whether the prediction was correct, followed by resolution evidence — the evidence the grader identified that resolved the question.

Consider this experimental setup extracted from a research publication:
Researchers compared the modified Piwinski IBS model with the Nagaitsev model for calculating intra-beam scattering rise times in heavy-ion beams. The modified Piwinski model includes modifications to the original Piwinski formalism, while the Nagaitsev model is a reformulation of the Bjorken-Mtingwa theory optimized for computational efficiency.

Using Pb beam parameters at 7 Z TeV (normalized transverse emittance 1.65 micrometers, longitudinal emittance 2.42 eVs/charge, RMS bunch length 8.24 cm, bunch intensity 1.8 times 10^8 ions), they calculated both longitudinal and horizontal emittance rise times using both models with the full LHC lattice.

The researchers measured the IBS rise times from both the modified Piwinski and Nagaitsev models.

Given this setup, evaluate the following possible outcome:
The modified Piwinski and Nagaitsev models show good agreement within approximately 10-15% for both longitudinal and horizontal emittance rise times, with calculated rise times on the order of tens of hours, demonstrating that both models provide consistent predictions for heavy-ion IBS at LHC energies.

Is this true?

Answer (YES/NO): NO